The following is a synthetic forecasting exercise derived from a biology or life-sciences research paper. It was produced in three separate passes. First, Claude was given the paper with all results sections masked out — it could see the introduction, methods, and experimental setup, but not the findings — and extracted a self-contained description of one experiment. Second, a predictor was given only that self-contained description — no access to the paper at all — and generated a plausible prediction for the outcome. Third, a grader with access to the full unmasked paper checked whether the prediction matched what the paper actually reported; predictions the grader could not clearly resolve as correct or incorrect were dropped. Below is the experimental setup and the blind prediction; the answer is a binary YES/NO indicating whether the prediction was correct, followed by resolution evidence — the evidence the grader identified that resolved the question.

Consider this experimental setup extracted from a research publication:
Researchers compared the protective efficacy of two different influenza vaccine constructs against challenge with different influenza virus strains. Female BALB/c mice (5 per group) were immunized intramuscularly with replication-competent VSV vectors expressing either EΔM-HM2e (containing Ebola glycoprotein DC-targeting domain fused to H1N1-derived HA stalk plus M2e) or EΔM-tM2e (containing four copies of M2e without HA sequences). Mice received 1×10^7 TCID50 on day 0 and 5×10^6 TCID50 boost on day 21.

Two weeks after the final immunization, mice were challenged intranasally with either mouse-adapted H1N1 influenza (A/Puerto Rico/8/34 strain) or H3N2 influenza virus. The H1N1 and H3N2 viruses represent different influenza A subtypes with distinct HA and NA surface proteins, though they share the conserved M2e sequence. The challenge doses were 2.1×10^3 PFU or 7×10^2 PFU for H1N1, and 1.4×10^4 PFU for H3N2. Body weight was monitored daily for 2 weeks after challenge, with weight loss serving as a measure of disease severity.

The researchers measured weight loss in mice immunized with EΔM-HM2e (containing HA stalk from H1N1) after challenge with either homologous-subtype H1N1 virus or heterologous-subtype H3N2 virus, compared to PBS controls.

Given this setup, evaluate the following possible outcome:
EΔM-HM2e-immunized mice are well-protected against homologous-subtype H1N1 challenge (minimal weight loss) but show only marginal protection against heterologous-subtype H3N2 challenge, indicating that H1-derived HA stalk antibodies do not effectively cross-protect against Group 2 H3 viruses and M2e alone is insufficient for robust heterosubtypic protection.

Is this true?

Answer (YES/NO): NO